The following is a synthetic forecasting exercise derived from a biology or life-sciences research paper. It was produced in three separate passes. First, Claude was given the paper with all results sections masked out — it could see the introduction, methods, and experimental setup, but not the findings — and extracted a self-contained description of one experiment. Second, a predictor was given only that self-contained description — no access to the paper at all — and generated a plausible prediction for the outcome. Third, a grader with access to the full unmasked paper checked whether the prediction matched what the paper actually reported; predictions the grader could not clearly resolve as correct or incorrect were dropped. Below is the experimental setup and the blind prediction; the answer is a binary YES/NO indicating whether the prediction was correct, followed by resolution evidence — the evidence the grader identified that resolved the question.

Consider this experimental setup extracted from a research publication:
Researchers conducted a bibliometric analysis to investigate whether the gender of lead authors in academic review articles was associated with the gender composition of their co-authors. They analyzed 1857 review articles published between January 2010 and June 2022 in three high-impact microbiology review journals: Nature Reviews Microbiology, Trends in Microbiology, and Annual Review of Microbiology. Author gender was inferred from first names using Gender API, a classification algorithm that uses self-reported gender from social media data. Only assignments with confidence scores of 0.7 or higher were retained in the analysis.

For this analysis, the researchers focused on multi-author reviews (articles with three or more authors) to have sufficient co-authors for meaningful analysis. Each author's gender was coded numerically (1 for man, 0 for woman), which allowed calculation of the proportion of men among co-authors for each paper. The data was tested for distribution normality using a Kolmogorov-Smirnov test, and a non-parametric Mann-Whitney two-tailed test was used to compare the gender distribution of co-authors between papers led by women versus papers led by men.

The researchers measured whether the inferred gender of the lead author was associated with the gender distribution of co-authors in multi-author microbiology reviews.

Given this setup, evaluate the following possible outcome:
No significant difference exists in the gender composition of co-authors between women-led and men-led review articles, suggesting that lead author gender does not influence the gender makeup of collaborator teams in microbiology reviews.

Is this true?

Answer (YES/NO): NO